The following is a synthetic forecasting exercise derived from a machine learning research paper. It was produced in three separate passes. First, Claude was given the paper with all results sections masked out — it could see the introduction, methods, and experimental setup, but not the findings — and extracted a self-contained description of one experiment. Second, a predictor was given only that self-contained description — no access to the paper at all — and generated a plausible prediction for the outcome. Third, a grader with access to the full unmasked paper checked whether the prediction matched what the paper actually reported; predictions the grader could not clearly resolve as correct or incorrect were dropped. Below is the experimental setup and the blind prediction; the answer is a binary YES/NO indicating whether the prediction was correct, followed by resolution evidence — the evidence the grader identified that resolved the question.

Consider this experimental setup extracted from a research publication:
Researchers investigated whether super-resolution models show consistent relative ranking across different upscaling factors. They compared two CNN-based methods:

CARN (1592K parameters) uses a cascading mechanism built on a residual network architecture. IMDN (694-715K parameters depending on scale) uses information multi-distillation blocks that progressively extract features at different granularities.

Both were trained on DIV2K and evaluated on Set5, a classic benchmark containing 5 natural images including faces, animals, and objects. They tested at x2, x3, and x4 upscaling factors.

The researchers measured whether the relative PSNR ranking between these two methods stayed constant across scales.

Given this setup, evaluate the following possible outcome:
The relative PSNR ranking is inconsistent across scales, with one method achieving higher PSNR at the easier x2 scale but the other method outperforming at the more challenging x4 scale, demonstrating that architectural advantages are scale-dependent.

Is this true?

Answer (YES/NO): NO